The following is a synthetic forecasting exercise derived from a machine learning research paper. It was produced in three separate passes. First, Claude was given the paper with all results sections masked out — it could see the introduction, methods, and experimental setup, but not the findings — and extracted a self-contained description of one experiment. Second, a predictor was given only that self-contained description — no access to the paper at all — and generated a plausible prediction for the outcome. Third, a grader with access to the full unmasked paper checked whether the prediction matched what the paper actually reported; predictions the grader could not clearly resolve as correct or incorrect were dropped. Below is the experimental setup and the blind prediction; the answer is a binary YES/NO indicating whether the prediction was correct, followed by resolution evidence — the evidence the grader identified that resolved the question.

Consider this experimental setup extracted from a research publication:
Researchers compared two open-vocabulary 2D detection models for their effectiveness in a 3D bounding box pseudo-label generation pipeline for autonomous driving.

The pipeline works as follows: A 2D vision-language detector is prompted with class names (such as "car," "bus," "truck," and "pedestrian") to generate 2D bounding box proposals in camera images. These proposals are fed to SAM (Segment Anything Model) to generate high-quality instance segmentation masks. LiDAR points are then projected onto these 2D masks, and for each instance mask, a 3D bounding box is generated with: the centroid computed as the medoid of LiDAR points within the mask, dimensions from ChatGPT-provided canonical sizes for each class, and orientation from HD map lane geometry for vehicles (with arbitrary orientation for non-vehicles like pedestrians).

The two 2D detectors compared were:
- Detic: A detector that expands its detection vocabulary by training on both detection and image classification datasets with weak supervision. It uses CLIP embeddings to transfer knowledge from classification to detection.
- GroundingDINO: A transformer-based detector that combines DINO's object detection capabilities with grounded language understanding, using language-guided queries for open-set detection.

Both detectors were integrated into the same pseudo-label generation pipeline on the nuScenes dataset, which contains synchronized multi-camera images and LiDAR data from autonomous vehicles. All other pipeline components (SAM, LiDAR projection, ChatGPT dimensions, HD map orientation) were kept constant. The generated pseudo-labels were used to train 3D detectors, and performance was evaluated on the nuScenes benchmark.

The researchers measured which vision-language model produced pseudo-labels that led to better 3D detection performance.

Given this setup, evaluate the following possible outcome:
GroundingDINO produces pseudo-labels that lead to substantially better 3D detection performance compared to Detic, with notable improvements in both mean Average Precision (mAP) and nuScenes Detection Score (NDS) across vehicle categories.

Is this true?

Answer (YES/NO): NO